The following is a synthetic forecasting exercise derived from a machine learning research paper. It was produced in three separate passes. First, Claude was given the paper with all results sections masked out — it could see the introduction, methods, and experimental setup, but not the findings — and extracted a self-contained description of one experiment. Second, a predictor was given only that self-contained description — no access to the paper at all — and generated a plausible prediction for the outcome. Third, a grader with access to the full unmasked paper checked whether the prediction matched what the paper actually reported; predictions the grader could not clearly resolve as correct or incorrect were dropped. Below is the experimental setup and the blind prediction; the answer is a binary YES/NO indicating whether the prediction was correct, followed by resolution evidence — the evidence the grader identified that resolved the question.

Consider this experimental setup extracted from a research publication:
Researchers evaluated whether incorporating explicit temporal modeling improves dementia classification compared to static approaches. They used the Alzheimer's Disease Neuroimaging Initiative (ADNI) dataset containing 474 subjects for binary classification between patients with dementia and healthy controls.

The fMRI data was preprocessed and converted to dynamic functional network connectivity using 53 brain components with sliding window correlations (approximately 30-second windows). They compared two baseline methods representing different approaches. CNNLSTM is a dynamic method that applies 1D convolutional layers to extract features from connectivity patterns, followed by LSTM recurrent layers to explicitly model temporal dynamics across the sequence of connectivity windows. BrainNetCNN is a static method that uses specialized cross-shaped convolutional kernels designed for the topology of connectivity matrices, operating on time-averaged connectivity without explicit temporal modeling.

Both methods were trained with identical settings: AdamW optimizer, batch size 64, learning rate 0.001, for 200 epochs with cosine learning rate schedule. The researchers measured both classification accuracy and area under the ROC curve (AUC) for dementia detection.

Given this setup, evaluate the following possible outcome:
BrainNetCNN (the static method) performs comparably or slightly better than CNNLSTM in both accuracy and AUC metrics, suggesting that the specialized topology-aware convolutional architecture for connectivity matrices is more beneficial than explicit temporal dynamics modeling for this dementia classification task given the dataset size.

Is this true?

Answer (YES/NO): NO